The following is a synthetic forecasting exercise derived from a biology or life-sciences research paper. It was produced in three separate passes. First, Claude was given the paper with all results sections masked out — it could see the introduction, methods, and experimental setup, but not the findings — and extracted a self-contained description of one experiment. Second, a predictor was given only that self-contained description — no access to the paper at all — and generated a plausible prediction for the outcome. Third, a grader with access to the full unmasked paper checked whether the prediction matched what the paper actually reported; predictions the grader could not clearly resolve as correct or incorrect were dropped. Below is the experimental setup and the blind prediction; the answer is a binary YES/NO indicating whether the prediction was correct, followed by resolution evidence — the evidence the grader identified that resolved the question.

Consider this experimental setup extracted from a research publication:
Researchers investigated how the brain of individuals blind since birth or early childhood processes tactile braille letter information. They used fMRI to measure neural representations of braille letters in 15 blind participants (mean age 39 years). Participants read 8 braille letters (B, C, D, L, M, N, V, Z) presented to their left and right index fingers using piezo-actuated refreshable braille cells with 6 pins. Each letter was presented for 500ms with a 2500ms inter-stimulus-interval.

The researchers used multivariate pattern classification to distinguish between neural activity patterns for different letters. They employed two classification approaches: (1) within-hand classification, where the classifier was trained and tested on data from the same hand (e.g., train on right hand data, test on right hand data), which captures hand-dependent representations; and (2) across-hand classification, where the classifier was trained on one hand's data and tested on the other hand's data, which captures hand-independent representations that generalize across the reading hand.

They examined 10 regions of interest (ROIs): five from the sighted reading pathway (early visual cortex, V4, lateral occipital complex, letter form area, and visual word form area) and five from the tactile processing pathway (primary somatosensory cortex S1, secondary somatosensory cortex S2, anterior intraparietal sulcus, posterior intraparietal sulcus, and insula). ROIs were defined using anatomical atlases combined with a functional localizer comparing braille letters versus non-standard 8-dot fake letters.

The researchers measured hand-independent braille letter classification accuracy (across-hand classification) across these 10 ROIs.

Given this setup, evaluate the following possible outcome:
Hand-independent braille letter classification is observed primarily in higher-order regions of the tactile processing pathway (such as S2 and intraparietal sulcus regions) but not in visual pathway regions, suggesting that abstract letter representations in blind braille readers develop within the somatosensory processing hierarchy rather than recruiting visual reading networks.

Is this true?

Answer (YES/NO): NO